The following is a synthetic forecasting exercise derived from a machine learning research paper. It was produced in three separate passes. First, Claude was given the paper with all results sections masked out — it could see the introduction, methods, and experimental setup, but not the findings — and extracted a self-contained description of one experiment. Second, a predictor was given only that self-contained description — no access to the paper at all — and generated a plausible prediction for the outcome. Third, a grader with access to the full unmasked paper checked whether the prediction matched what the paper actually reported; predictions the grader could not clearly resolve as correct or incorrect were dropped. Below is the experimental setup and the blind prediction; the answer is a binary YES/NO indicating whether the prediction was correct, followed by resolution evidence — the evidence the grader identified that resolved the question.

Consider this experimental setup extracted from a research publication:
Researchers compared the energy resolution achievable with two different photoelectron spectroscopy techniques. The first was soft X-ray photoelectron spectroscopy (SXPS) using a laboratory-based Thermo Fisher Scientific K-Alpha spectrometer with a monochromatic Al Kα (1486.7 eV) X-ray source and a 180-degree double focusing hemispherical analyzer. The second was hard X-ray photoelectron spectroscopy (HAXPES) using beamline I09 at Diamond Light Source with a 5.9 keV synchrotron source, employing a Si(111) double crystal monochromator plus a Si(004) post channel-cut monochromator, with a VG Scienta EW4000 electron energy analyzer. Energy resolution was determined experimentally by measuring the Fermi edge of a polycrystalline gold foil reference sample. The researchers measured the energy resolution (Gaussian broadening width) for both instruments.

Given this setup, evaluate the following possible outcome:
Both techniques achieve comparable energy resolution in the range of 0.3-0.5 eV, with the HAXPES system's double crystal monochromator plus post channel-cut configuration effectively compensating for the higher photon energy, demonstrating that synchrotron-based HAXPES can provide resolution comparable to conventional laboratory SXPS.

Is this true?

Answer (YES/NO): NO